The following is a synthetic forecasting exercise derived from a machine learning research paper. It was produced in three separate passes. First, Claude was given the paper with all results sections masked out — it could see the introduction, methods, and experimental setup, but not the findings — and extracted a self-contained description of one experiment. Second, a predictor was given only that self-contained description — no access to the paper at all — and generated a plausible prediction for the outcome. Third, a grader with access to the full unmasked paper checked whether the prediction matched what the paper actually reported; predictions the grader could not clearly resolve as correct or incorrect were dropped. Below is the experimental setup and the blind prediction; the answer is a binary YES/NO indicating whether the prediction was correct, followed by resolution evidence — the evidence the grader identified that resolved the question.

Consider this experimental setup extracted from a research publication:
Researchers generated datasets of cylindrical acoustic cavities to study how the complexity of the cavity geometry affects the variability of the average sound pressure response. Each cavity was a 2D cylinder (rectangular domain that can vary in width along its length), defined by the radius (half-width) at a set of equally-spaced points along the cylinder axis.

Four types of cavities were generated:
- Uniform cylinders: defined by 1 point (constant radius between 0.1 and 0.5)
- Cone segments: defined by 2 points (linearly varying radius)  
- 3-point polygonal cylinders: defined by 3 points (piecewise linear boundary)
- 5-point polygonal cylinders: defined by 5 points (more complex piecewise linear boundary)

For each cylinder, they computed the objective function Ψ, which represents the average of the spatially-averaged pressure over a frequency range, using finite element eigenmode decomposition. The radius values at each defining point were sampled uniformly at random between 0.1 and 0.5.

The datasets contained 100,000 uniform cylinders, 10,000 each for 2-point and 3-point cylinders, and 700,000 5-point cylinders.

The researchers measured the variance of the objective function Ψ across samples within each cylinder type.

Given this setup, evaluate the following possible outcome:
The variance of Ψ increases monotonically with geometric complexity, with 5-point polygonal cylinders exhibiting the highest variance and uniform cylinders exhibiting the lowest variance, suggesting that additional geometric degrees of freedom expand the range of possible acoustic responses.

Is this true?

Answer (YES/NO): YES